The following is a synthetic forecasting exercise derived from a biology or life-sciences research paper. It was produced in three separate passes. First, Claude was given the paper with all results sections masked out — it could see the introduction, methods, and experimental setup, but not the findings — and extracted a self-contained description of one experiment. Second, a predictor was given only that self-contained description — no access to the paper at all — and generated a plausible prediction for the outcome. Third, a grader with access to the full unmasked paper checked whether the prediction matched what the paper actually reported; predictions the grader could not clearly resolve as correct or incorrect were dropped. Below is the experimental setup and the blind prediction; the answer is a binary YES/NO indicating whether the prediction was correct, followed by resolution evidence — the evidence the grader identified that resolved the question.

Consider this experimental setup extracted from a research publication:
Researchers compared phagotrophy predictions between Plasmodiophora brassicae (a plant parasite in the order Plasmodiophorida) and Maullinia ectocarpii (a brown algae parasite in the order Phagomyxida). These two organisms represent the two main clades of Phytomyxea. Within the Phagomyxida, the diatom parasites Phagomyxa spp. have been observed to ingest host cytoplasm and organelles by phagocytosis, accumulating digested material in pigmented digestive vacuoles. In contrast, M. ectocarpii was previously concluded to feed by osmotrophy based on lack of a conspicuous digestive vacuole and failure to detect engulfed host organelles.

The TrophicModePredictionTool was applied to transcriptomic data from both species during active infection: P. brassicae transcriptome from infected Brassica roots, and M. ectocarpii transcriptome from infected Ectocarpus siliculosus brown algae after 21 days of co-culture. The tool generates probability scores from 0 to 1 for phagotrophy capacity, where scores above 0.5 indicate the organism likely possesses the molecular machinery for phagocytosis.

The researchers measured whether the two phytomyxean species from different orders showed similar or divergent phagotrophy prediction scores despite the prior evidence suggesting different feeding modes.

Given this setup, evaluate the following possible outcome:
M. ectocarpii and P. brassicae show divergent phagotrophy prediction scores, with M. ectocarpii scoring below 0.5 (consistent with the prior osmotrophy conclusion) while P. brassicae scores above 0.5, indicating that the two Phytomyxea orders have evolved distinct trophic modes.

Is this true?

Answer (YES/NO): NO